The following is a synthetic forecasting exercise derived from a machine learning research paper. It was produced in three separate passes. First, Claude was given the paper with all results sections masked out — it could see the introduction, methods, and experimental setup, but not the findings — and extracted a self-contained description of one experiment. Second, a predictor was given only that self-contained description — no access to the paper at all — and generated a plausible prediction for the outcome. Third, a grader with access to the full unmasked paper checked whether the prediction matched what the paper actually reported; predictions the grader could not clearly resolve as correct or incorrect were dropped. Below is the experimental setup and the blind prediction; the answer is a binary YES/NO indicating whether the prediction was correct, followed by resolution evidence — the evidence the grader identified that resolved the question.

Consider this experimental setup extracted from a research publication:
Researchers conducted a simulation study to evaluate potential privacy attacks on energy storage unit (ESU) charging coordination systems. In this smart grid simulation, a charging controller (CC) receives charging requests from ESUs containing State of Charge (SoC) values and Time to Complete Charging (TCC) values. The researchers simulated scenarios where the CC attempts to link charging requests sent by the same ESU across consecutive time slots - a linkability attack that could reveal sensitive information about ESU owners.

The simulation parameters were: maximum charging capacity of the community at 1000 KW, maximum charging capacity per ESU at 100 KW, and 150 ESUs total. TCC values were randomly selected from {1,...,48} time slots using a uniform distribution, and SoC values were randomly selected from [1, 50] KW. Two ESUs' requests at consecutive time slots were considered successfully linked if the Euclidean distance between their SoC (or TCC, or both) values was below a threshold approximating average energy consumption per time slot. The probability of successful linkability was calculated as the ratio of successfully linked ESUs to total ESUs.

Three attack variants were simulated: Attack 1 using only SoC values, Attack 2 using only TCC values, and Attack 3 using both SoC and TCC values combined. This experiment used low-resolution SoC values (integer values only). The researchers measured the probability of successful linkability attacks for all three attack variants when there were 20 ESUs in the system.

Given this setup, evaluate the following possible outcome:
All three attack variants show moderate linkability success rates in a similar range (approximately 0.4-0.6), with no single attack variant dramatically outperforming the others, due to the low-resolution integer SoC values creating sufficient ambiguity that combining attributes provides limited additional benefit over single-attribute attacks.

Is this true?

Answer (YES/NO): NO